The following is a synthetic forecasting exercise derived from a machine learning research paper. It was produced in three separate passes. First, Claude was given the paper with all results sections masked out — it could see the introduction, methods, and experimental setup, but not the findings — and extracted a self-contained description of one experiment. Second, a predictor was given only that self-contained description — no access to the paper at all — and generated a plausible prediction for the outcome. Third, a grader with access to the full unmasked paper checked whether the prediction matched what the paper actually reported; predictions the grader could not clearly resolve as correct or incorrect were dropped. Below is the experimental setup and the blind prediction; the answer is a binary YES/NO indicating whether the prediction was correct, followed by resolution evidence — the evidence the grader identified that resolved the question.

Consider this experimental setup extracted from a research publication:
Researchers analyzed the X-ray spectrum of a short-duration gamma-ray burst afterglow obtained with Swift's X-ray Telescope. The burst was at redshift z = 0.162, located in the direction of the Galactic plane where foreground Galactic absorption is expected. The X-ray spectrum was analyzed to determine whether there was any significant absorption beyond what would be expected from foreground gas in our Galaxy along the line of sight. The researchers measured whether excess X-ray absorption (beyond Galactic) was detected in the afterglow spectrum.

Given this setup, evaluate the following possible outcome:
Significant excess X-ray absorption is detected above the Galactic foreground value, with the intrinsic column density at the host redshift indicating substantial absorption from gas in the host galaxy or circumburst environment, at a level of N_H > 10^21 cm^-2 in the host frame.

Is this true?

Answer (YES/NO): NO